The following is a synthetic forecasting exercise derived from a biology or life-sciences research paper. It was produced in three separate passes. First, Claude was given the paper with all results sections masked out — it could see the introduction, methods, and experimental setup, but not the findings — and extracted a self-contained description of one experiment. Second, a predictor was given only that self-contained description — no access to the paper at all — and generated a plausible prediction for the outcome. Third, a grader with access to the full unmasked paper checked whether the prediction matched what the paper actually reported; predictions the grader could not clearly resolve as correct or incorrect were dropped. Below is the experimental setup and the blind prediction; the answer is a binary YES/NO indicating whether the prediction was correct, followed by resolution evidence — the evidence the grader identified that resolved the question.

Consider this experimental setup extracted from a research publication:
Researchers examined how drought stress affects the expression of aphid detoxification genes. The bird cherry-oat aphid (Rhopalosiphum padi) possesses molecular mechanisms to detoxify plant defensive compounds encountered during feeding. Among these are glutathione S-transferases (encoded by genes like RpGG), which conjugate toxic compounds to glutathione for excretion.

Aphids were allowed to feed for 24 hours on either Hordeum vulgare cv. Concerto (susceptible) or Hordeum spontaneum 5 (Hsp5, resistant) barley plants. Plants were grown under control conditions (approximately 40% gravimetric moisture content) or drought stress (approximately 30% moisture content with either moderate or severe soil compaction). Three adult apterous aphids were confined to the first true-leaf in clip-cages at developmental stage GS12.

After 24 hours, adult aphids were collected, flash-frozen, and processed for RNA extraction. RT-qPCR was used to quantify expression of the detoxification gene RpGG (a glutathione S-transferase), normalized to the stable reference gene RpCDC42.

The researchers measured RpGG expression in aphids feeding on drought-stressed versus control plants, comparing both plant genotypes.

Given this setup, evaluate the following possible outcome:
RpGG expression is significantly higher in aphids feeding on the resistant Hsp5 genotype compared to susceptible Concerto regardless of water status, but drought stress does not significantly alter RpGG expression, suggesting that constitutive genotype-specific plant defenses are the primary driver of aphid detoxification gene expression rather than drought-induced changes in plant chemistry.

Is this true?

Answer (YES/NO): NO